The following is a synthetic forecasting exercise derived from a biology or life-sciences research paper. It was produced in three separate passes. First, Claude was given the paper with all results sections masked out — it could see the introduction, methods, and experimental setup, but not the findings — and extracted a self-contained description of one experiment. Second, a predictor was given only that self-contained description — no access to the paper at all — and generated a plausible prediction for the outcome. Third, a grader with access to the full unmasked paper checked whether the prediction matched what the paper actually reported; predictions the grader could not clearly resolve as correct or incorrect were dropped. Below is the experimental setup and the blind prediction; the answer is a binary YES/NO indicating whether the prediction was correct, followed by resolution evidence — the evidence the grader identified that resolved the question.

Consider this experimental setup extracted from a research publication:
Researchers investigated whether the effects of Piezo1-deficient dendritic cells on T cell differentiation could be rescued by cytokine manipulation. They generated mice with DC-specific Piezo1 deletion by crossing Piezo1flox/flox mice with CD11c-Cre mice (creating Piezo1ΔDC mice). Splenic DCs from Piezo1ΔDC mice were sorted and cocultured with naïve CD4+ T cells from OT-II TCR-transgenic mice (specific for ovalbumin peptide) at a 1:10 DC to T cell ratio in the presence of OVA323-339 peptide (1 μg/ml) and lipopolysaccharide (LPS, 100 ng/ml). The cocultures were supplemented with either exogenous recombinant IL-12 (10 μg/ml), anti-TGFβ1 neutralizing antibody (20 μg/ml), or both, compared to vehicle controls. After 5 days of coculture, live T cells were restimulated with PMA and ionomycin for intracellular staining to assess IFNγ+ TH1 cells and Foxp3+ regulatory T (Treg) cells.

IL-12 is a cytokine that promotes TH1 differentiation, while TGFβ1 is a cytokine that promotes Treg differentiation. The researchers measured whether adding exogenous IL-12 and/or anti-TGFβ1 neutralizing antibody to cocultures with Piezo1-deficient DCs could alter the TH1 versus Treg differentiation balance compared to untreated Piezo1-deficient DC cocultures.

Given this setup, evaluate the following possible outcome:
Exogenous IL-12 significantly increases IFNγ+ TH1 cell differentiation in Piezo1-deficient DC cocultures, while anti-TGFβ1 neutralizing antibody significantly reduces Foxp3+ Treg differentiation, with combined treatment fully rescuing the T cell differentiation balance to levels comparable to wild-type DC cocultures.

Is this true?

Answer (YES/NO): NO